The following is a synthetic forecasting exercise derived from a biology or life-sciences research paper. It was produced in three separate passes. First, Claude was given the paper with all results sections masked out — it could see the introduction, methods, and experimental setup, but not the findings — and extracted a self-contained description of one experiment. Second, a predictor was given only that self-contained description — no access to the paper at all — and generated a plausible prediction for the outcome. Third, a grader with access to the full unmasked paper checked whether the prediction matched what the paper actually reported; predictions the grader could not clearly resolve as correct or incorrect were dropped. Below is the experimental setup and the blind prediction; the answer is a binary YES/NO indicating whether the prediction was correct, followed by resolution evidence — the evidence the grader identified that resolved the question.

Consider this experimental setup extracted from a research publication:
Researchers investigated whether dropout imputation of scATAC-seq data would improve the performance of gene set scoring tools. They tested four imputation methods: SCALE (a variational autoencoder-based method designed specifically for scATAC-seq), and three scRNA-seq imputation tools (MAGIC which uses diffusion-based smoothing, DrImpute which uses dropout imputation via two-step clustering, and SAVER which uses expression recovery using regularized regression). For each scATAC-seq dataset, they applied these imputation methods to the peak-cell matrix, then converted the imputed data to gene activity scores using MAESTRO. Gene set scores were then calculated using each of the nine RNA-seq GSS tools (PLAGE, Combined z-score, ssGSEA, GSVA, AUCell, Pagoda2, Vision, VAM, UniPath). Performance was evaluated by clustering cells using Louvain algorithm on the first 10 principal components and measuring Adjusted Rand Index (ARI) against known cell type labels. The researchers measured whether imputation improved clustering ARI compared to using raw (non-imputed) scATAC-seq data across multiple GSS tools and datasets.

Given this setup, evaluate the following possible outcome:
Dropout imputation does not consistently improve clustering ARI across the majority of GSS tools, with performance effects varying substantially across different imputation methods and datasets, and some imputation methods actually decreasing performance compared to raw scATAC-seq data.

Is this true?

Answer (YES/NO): NO